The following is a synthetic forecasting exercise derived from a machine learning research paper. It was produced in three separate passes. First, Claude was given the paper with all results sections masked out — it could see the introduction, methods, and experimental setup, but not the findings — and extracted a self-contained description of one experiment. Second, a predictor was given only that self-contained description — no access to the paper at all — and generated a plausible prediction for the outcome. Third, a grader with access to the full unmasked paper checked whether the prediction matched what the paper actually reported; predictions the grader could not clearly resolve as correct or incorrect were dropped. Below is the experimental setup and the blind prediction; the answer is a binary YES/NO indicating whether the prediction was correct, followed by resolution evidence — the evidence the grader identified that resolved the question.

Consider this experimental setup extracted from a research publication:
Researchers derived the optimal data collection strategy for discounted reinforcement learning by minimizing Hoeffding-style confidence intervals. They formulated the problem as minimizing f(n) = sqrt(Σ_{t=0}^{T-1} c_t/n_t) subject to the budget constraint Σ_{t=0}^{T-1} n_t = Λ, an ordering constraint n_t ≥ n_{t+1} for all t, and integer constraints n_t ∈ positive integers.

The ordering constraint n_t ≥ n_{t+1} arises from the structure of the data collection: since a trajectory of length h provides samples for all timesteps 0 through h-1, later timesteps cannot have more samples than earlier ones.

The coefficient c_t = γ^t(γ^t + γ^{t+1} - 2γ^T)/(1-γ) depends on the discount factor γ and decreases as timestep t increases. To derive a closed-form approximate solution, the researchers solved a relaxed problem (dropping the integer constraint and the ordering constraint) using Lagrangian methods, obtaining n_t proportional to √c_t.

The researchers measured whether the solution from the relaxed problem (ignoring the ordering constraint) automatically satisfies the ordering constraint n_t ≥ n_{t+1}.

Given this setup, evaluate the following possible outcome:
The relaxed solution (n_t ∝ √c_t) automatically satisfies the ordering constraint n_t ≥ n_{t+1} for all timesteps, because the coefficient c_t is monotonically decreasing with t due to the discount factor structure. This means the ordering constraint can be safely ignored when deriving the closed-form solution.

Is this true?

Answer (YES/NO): YES